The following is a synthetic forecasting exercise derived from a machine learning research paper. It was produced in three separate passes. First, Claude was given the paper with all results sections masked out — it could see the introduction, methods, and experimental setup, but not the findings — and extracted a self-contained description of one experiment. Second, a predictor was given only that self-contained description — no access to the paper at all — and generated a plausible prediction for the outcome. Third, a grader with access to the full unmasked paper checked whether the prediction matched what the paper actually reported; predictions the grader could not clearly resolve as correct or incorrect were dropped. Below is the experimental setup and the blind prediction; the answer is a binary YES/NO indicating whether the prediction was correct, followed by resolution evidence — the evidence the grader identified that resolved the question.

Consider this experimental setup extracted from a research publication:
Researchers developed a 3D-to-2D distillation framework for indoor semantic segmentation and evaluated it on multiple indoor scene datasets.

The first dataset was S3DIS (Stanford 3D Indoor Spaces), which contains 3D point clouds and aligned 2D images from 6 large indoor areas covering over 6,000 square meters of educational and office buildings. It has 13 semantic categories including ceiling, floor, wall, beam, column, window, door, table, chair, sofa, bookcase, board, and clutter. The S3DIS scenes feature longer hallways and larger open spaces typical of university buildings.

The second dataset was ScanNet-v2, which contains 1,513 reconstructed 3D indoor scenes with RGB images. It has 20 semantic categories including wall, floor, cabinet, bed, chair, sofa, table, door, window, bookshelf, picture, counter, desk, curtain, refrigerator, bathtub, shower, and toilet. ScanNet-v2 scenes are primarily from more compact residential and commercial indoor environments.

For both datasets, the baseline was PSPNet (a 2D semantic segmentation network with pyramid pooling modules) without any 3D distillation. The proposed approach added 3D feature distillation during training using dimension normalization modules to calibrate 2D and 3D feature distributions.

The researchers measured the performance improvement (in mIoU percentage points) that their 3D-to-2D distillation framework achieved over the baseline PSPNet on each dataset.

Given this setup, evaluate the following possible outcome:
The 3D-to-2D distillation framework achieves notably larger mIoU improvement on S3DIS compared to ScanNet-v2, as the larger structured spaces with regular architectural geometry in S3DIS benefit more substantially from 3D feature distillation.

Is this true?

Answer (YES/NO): NO